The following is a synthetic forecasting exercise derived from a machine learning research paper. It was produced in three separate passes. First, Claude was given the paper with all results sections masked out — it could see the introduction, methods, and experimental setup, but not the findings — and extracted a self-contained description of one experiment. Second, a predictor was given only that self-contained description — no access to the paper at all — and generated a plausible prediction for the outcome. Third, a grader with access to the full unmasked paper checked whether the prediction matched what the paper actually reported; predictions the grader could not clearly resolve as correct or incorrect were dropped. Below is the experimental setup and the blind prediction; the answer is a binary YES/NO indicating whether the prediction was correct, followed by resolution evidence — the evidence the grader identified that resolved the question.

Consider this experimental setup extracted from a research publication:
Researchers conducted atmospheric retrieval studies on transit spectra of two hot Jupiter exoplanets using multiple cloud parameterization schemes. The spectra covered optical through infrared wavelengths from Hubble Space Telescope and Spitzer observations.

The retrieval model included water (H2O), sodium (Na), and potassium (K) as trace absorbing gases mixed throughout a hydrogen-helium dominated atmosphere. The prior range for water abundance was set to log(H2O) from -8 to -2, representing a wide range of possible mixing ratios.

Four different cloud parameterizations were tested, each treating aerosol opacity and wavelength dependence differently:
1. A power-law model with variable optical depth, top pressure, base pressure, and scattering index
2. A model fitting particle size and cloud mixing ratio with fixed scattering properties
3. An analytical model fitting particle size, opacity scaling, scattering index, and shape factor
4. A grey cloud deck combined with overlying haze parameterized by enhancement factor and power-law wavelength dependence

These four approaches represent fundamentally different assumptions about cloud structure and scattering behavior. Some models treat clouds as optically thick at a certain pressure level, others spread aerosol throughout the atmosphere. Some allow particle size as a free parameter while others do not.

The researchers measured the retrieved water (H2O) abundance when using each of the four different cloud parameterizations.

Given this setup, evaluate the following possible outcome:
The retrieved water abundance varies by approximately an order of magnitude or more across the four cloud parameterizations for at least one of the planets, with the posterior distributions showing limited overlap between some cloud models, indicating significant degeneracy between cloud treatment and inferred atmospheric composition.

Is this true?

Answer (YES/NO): NO